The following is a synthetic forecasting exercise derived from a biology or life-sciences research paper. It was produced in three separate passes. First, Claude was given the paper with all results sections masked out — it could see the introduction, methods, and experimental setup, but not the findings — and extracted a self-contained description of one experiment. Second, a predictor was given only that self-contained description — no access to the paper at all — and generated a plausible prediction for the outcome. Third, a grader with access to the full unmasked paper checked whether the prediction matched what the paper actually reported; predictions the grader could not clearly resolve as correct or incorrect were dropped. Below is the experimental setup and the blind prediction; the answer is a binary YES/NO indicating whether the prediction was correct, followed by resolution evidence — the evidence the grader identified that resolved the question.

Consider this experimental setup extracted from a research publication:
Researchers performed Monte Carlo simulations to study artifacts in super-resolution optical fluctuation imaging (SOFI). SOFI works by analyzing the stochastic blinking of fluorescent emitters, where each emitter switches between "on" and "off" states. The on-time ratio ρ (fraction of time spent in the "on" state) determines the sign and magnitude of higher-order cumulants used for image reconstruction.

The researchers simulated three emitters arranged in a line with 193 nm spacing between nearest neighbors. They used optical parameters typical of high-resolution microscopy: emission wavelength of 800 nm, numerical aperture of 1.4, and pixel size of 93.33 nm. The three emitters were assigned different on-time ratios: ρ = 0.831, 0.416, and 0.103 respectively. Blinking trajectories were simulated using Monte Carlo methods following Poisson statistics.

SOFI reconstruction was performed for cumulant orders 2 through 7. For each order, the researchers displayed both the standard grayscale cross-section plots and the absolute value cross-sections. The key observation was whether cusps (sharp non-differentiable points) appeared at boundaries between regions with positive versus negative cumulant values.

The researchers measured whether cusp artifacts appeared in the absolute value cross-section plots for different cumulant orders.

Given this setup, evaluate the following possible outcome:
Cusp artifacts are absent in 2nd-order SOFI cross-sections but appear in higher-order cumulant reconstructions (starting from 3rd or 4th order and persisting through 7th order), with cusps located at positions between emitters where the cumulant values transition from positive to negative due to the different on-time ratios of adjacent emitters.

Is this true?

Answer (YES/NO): YES